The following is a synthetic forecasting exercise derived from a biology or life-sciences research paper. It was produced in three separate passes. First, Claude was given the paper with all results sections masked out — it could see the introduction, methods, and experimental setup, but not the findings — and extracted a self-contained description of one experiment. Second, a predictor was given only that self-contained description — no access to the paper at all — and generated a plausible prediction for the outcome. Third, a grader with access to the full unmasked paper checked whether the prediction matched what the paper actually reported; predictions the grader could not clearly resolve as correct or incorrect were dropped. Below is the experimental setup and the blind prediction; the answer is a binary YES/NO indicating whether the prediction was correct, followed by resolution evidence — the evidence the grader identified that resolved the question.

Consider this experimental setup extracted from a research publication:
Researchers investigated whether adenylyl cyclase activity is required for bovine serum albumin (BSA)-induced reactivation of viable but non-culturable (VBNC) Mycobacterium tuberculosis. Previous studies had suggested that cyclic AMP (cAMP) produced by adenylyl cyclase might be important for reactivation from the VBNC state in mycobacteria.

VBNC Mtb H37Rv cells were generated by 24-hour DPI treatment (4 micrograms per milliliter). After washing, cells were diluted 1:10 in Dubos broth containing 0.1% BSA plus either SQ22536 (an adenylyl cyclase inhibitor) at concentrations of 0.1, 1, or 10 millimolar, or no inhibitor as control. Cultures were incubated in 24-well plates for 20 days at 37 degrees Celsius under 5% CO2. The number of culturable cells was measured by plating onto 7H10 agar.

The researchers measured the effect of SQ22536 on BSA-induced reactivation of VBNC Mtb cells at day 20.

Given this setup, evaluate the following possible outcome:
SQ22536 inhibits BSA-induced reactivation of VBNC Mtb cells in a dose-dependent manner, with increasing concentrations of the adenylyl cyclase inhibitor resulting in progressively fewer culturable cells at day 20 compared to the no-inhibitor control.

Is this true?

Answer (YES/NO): NO